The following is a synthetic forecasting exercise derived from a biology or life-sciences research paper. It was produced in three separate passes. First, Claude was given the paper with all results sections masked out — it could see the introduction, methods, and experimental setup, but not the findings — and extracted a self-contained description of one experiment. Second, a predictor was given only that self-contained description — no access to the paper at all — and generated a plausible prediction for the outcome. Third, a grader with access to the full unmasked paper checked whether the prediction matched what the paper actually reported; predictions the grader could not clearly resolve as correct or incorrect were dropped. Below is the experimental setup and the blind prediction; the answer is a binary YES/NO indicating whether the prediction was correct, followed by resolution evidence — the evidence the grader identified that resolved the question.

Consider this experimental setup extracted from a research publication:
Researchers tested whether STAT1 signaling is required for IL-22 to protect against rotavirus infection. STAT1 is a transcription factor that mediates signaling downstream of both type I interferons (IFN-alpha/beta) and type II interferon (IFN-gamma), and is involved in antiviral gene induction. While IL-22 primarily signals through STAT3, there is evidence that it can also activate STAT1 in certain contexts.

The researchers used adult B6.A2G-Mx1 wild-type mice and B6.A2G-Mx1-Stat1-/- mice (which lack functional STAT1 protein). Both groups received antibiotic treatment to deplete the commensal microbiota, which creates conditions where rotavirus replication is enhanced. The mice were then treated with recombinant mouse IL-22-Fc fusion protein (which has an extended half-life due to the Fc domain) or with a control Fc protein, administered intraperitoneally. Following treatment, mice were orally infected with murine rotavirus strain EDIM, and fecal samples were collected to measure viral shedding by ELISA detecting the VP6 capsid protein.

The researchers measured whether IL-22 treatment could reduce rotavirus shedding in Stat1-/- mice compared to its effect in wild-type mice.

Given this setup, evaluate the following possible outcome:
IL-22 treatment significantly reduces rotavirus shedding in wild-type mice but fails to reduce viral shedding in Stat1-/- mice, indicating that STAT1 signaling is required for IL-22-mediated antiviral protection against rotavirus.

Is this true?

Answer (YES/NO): NO